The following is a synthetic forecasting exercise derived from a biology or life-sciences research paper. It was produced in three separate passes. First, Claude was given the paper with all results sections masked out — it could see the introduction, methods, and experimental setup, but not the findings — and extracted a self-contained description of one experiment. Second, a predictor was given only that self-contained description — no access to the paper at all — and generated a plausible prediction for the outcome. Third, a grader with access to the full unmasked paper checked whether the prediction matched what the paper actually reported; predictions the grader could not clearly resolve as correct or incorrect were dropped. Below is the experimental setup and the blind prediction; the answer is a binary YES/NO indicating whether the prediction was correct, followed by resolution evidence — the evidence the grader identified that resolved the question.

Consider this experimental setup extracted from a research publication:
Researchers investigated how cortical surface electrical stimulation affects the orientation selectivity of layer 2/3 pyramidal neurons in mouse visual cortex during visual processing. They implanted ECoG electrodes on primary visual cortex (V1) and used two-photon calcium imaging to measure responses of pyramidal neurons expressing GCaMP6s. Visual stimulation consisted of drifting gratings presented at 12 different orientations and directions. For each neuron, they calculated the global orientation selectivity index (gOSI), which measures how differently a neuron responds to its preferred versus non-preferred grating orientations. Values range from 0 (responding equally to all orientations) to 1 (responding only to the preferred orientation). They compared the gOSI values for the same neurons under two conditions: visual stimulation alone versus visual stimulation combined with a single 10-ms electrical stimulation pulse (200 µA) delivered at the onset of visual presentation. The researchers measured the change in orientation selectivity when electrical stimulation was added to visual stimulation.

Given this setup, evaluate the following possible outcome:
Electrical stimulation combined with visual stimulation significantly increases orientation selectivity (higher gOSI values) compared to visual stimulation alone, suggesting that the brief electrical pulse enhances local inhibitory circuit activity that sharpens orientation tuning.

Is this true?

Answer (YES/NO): NO